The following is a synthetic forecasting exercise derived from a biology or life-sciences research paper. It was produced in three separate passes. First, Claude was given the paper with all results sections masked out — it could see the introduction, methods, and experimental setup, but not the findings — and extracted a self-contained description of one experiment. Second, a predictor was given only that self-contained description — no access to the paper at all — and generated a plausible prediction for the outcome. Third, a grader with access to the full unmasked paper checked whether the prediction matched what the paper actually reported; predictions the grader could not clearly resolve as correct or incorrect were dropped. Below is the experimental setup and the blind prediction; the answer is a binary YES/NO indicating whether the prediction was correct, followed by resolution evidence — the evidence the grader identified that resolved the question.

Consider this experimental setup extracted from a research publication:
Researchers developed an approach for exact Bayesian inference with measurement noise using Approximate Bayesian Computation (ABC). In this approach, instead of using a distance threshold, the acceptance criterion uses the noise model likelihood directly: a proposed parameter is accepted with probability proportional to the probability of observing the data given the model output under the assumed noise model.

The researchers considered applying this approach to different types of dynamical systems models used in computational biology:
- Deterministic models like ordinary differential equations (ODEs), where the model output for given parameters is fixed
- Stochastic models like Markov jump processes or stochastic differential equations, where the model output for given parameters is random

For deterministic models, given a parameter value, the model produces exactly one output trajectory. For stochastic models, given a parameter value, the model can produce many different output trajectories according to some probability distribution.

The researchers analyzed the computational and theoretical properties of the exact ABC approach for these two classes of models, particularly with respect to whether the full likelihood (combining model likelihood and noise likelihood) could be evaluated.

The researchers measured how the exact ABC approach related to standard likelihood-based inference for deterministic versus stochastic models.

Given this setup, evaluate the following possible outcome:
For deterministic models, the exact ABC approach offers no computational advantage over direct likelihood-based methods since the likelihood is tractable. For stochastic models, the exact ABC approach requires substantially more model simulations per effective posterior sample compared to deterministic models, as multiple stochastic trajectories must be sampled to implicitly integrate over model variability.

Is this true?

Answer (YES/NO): NO